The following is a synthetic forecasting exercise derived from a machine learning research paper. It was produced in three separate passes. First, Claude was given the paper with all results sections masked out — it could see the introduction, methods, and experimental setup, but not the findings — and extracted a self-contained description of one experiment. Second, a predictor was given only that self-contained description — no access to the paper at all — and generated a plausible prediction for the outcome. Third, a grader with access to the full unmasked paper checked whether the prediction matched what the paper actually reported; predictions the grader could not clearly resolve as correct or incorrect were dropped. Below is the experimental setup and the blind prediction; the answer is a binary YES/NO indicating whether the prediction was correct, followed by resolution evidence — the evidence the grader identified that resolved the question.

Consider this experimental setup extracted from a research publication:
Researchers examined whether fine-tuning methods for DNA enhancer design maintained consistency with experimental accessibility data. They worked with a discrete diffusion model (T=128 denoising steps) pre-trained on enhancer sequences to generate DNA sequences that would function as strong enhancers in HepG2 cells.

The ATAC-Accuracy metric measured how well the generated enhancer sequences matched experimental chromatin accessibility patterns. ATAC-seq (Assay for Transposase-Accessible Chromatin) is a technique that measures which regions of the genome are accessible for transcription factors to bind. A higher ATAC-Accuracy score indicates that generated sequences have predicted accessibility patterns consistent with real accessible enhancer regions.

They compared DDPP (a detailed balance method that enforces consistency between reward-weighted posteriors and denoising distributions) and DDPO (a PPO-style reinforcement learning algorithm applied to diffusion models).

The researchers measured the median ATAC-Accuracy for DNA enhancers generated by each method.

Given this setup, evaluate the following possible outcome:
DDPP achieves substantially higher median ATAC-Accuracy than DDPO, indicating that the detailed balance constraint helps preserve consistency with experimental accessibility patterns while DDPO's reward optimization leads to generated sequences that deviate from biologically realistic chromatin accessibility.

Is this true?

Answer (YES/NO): NO